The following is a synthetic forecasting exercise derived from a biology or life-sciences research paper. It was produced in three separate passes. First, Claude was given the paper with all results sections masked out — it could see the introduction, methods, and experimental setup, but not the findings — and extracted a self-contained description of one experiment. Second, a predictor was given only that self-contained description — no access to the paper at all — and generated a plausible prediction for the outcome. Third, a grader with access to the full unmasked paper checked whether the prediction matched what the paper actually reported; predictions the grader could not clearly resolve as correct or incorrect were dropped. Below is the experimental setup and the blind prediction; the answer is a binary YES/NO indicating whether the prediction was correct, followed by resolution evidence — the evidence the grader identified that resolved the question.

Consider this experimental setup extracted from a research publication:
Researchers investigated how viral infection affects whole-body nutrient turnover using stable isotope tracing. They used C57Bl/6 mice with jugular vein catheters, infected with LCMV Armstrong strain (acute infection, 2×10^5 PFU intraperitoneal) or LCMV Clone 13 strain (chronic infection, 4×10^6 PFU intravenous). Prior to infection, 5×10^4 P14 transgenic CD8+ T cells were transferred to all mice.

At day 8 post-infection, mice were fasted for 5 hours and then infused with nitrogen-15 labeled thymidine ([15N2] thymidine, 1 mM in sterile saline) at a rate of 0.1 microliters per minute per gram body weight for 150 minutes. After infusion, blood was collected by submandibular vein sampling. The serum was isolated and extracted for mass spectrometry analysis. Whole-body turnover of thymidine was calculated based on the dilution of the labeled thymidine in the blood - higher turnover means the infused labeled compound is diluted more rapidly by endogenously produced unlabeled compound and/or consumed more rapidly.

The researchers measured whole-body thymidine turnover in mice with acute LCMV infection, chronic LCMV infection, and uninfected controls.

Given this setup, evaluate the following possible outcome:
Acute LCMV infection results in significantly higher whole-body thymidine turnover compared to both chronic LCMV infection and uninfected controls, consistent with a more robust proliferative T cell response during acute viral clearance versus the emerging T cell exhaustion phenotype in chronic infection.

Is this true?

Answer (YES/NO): NO